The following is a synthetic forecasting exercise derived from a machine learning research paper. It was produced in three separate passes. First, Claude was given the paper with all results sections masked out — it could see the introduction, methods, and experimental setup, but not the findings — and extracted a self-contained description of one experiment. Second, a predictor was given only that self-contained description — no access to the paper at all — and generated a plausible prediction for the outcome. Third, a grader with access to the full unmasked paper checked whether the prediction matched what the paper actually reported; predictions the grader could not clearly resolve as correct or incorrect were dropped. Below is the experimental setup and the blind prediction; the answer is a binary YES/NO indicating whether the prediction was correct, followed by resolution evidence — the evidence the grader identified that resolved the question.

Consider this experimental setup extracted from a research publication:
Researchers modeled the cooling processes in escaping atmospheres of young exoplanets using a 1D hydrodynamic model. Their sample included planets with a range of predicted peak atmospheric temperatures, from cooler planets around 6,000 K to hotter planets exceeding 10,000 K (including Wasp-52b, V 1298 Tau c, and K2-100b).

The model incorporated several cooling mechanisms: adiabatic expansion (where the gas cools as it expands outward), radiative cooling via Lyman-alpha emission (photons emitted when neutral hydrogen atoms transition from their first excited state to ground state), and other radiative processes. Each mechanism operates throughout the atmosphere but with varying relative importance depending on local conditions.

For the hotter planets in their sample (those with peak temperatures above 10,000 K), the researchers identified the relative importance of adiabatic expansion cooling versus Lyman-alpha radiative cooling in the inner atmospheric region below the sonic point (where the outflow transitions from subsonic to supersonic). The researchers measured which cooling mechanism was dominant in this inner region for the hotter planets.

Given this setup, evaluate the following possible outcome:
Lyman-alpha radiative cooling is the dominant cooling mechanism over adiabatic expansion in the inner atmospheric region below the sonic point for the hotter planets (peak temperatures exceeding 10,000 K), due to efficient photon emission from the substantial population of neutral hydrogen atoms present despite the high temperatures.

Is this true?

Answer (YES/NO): YES